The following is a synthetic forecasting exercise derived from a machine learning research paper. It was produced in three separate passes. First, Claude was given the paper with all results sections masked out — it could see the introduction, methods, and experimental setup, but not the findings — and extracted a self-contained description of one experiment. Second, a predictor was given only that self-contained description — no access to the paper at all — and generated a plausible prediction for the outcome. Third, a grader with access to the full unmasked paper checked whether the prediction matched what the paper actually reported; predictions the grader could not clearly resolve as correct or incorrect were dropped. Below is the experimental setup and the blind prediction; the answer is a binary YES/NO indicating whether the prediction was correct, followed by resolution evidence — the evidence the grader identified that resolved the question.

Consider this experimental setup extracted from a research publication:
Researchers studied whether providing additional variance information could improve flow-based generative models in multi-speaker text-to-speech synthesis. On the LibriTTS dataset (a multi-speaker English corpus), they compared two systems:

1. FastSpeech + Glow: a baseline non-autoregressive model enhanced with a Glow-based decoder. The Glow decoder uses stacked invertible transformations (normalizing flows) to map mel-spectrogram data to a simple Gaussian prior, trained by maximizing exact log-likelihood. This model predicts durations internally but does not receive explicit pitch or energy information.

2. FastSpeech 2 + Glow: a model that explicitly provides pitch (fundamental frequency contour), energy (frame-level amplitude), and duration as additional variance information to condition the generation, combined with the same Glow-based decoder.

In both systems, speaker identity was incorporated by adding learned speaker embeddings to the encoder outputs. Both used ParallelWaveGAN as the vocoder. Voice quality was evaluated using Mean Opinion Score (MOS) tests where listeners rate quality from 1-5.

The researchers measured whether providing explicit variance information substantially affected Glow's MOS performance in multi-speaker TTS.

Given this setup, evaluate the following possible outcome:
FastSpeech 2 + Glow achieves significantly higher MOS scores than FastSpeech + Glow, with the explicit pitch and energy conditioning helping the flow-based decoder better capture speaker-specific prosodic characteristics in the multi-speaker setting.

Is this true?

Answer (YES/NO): YES